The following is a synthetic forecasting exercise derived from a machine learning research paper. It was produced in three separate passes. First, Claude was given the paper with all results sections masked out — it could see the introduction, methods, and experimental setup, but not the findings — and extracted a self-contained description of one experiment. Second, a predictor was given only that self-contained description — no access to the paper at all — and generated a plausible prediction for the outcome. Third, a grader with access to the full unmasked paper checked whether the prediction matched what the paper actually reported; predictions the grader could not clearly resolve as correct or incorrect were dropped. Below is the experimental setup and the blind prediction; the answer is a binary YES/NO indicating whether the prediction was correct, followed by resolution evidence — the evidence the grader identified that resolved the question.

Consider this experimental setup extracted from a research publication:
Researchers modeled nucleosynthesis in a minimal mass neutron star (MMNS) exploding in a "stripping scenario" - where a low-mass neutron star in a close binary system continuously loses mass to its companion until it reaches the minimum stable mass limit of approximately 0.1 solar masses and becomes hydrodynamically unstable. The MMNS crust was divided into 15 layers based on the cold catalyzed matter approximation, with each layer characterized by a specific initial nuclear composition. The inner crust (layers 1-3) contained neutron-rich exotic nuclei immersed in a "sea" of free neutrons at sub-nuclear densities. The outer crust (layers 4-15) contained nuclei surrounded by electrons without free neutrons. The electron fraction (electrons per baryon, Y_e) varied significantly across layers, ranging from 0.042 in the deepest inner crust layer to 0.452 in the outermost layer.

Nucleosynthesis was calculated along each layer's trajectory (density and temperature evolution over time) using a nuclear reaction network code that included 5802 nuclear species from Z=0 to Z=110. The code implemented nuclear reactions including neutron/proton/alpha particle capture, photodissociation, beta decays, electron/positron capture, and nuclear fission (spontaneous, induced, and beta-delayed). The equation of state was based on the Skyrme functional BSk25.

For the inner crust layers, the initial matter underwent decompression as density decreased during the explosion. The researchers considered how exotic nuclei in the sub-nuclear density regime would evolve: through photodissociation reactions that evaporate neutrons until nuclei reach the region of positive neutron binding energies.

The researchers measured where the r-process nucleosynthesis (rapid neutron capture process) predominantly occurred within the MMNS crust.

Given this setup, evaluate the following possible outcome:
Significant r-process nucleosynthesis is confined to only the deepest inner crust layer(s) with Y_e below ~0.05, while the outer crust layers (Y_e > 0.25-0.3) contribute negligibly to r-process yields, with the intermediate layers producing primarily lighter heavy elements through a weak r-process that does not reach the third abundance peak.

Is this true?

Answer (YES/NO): NO